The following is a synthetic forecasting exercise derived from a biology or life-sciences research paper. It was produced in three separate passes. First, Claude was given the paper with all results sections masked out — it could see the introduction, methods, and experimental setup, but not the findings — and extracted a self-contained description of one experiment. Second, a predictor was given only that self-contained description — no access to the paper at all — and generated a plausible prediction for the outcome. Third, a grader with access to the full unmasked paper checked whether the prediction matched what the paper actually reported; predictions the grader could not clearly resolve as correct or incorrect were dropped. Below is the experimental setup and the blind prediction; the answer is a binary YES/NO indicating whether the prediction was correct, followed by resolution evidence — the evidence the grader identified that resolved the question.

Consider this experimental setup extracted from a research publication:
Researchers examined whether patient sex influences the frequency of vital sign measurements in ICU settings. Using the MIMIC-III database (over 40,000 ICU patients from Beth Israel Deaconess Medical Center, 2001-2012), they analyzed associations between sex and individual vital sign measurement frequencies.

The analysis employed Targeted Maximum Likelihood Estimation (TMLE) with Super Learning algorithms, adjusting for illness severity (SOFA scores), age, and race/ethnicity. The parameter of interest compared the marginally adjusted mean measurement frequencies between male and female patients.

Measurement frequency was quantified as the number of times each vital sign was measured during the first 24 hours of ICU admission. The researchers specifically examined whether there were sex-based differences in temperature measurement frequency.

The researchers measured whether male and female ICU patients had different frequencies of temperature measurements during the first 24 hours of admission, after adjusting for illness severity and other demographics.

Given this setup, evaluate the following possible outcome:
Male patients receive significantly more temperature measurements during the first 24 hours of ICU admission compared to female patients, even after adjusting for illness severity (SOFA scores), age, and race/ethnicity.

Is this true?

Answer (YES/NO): YES